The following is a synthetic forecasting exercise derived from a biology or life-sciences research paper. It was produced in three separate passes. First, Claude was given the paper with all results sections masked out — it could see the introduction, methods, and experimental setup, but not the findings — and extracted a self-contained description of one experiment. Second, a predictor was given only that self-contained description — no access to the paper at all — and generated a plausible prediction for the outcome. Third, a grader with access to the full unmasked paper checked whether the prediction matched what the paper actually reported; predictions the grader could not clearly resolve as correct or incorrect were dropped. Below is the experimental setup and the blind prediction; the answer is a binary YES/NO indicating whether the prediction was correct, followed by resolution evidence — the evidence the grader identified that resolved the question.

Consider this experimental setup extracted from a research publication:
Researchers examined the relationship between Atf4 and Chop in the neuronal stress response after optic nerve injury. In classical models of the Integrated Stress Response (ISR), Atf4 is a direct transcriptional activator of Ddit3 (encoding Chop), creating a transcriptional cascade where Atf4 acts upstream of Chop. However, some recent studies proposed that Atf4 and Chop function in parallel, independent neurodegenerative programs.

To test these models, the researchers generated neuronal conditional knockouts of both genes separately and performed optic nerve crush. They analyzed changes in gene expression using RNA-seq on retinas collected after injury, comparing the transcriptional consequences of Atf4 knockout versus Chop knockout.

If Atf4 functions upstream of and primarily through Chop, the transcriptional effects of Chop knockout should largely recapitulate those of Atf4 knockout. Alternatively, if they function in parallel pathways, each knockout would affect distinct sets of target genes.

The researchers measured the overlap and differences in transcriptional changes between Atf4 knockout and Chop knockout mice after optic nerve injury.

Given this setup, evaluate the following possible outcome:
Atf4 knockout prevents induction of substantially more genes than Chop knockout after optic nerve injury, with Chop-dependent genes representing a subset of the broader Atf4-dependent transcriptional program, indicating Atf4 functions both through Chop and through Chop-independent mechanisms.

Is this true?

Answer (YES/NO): YES